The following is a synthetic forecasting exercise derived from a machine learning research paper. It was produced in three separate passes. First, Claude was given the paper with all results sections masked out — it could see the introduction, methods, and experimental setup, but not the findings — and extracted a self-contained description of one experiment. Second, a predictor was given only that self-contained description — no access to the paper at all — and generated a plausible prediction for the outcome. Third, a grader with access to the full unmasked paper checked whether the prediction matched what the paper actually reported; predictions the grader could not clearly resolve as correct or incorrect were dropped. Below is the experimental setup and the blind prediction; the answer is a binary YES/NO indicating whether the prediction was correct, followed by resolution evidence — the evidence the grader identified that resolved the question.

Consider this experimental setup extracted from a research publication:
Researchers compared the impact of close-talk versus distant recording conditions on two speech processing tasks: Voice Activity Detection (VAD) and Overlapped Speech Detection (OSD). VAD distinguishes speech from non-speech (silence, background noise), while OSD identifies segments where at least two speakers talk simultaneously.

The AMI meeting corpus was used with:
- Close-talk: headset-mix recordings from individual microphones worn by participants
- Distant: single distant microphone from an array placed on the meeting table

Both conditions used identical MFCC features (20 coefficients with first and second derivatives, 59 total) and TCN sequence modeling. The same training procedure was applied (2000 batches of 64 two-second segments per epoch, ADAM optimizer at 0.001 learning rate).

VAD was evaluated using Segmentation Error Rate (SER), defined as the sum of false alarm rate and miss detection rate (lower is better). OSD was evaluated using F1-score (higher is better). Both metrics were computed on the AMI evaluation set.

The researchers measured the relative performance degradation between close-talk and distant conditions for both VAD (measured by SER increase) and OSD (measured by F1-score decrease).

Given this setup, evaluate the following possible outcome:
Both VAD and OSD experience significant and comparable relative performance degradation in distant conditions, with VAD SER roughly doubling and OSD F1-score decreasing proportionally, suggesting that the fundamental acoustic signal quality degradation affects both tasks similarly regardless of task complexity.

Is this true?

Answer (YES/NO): NO